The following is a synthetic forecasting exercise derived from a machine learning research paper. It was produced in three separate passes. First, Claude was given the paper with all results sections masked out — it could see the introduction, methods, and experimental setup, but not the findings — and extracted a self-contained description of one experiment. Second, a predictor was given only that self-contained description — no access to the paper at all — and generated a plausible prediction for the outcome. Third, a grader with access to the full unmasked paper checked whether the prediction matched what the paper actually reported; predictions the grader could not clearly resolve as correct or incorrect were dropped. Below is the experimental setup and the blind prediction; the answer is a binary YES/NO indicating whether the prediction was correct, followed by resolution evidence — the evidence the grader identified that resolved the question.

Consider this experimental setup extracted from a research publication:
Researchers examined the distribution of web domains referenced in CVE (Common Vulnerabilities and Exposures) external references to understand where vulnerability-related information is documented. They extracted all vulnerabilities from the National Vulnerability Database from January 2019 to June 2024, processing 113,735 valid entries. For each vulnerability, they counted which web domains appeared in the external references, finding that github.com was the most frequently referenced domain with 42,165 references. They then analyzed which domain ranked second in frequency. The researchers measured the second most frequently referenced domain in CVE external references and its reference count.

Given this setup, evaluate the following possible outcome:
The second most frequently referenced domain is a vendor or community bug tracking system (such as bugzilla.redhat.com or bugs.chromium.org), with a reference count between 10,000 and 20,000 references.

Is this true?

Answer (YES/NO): NO